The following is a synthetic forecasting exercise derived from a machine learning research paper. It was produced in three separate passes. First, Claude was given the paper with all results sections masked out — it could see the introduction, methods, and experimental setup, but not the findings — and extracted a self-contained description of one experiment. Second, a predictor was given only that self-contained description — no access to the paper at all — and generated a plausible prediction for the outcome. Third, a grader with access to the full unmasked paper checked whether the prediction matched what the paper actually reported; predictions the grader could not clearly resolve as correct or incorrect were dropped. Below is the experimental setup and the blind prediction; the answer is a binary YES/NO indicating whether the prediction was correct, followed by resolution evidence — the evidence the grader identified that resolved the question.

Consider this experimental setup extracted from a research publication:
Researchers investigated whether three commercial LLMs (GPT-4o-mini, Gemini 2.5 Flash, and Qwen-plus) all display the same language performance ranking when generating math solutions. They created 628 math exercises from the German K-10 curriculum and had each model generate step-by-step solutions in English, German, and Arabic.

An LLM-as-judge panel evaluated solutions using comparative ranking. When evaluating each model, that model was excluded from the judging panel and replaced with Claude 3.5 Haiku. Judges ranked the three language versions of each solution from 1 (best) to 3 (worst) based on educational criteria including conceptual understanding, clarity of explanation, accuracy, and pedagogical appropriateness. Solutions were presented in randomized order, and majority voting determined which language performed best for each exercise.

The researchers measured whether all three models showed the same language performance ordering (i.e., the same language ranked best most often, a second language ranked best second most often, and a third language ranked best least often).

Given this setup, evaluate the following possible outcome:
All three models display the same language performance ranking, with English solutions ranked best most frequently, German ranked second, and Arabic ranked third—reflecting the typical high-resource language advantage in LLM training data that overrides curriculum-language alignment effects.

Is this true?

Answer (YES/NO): NO